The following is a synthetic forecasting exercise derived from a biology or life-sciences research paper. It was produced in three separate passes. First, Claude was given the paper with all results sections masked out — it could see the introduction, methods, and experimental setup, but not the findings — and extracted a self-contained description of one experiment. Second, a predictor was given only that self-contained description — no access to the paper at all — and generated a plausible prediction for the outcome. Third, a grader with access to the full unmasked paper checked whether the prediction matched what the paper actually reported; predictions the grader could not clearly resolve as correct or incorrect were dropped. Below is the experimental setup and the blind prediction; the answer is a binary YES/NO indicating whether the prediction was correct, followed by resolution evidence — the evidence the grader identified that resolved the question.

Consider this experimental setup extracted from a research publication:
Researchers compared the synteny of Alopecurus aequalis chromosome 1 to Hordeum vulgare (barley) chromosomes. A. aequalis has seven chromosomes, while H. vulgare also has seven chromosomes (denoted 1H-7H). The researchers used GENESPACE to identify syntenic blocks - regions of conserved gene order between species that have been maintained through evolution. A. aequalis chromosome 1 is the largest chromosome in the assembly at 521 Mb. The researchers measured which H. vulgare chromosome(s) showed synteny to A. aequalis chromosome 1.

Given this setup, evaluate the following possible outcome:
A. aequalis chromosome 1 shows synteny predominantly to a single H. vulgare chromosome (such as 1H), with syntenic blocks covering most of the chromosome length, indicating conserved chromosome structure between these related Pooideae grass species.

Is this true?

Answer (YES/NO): NO